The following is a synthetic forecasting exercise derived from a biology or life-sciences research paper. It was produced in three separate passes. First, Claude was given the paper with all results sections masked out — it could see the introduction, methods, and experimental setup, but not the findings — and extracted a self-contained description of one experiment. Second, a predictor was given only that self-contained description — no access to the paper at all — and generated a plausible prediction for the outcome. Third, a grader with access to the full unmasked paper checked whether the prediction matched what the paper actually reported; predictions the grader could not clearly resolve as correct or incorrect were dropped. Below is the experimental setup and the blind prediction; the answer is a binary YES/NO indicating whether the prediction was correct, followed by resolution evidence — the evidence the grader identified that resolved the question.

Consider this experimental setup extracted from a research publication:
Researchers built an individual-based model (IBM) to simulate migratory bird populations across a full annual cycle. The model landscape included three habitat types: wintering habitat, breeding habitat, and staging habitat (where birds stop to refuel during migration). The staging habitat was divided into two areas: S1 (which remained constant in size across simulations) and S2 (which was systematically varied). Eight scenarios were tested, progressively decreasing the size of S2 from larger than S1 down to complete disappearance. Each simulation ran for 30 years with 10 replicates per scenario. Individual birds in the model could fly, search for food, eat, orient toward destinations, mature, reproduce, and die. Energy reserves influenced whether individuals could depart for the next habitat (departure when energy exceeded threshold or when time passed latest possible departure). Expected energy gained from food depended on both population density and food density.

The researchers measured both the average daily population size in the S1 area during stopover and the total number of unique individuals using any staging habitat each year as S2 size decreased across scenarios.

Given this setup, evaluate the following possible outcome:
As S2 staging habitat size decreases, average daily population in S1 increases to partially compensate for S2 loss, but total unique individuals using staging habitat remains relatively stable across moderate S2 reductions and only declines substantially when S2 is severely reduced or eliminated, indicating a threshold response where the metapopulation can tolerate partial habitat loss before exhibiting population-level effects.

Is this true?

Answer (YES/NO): NO